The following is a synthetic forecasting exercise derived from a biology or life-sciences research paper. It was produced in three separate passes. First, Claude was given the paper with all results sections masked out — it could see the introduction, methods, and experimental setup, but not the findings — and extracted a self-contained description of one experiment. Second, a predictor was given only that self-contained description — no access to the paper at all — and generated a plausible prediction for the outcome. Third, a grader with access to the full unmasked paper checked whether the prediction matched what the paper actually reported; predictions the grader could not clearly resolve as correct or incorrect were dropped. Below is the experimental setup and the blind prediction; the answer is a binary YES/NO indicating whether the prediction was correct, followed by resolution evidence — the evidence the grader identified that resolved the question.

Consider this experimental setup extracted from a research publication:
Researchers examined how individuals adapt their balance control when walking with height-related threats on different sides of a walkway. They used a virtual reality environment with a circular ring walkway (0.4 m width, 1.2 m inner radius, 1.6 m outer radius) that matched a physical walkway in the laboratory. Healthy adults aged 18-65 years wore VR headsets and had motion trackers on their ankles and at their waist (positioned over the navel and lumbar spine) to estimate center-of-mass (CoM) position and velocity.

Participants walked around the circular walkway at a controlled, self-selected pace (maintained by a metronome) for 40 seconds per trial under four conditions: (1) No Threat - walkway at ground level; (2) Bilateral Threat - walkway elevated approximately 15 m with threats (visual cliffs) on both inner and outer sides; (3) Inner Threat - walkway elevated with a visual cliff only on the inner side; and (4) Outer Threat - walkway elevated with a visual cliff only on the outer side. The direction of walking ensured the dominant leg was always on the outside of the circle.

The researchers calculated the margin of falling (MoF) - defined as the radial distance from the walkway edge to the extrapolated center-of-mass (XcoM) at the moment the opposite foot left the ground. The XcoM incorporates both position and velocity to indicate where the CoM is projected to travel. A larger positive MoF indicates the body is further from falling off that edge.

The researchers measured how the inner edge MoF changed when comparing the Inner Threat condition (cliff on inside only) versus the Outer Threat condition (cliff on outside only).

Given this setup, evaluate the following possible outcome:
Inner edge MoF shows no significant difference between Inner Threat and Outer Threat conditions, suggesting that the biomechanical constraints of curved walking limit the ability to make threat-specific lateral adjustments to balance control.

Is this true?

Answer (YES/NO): NO